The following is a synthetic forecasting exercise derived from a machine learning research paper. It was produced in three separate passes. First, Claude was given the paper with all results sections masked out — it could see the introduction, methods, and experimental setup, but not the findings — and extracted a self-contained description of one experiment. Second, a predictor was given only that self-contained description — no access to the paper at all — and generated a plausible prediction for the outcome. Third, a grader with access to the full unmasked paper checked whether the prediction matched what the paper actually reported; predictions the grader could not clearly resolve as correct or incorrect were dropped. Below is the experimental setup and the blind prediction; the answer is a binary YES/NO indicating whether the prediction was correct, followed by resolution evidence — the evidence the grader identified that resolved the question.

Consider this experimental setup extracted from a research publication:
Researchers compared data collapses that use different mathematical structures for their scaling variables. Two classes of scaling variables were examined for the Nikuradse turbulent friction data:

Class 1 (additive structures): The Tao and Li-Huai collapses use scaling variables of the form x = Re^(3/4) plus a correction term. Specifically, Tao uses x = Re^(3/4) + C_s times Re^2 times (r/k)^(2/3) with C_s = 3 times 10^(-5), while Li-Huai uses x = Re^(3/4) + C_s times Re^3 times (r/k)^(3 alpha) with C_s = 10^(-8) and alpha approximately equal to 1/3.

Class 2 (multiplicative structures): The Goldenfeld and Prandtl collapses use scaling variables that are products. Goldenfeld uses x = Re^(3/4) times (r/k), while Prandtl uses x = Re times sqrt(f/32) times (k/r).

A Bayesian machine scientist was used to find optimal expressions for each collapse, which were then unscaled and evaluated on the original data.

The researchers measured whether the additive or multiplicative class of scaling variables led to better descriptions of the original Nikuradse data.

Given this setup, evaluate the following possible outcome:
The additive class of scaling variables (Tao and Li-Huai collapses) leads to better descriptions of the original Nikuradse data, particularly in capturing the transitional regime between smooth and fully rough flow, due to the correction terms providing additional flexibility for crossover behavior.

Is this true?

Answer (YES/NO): NO